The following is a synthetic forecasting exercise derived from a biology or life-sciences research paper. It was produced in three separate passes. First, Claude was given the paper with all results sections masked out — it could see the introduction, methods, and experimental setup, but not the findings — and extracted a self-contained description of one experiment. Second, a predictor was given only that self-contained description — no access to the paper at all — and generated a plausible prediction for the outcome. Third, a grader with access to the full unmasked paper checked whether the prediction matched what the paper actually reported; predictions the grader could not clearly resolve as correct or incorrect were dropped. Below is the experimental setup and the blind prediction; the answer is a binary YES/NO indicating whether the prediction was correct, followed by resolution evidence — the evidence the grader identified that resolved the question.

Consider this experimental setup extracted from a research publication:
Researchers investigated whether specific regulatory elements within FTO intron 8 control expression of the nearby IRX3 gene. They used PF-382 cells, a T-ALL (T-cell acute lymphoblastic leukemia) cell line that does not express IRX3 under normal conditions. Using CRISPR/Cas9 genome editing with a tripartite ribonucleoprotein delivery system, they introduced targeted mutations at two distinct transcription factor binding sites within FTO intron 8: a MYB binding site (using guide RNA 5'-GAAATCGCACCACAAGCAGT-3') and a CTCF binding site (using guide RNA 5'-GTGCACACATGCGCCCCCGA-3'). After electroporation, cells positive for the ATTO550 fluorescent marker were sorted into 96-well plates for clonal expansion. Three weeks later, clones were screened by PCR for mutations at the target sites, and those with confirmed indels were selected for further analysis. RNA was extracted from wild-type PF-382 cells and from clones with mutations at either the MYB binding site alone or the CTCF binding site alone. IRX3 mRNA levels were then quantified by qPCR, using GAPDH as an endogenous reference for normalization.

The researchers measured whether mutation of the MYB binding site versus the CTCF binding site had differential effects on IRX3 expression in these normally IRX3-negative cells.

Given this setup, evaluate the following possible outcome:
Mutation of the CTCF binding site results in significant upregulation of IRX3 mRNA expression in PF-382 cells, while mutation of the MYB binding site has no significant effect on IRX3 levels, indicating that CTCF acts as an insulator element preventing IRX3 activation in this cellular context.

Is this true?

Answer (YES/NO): YES